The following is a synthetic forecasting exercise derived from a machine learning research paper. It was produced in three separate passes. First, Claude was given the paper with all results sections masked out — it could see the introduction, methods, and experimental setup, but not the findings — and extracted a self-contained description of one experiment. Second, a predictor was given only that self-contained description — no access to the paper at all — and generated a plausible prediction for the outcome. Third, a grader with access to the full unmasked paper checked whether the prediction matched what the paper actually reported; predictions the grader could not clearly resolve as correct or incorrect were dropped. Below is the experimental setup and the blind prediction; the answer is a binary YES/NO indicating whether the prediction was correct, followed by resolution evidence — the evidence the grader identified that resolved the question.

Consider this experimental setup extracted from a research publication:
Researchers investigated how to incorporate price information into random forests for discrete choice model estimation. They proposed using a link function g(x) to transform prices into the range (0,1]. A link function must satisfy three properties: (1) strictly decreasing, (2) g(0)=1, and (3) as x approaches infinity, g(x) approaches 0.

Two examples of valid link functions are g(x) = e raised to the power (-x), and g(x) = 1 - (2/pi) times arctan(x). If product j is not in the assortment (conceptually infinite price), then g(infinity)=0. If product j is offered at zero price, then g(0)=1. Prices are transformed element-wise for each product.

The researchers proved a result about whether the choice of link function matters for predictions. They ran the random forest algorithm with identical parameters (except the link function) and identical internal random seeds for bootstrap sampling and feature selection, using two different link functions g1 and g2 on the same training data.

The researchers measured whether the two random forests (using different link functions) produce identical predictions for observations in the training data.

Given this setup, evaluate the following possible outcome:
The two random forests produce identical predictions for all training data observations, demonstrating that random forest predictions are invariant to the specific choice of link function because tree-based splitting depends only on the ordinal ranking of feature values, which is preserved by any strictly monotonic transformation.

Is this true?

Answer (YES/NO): YES